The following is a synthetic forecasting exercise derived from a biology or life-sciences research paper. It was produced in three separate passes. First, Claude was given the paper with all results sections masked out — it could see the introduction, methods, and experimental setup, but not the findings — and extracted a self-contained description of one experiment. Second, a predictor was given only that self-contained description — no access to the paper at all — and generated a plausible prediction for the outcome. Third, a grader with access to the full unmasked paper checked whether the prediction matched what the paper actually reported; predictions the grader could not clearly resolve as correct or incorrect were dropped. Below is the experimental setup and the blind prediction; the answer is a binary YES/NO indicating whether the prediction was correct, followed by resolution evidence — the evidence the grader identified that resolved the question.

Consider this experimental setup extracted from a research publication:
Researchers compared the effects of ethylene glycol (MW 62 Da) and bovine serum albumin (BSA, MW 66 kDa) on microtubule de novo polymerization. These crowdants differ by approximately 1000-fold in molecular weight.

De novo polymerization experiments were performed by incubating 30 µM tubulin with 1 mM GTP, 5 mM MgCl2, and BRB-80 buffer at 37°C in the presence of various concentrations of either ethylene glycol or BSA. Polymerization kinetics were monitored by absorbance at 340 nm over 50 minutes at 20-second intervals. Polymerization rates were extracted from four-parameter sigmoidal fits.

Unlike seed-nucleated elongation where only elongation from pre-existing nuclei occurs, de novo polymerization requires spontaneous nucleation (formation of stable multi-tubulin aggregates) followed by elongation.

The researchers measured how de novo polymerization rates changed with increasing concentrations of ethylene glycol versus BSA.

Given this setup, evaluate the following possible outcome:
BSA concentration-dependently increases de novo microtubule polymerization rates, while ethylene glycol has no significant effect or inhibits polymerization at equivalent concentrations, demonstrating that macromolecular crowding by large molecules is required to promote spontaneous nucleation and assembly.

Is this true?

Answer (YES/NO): NO